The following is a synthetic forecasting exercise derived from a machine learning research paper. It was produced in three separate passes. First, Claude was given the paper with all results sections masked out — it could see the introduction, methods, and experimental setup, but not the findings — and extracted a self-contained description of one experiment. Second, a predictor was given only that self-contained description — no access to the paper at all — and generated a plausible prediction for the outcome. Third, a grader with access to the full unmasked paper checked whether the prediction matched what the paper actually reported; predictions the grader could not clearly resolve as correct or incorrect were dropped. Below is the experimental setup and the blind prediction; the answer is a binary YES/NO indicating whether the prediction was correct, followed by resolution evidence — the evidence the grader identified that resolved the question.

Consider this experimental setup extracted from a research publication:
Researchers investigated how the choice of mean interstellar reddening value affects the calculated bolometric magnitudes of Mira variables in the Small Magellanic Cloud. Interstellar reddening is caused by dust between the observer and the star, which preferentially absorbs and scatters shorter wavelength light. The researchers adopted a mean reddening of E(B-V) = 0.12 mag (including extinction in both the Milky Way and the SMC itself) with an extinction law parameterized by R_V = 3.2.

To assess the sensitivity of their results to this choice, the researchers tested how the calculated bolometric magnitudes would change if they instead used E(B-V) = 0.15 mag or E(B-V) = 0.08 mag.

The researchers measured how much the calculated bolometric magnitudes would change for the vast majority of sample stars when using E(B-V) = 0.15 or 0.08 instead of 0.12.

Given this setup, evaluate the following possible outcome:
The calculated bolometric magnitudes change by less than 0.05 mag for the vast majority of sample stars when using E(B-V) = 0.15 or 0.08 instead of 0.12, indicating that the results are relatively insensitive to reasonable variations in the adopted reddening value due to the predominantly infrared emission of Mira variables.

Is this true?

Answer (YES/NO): YES